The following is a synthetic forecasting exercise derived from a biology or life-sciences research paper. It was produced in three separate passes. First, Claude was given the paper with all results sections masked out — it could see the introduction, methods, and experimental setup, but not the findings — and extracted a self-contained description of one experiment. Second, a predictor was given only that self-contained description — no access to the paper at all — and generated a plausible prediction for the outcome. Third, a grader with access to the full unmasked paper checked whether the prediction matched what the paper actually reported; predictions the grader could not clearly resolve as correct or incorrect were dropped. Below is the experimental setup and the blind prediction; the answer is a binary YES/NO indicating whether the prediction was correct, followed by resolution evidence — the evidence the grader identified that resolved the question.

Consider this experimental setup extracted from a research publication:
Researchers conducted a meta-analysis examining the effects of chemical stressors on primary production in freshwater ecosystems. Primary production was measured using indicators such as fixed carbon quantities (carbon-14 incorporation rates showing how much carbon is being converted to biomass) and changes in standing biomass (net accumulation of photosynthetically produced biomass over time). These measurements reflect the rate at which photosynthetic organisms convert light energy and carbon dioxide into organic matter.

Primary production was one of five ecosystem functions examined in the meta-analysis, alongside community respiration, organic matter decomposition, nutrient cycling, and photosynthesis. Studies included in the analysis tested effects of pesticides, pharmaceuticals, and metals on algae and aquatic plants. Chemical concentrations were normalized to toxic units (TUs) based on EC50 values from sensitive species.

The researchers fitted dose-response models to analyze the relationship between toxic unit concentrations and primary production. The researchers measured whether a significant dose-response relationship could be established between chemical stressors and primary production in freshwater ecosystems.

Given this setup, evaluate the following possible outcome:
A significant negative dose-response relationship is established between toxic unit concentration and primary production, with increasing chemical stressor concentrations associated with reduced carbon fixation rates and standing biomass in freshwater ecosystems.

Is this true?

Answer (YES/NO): NO